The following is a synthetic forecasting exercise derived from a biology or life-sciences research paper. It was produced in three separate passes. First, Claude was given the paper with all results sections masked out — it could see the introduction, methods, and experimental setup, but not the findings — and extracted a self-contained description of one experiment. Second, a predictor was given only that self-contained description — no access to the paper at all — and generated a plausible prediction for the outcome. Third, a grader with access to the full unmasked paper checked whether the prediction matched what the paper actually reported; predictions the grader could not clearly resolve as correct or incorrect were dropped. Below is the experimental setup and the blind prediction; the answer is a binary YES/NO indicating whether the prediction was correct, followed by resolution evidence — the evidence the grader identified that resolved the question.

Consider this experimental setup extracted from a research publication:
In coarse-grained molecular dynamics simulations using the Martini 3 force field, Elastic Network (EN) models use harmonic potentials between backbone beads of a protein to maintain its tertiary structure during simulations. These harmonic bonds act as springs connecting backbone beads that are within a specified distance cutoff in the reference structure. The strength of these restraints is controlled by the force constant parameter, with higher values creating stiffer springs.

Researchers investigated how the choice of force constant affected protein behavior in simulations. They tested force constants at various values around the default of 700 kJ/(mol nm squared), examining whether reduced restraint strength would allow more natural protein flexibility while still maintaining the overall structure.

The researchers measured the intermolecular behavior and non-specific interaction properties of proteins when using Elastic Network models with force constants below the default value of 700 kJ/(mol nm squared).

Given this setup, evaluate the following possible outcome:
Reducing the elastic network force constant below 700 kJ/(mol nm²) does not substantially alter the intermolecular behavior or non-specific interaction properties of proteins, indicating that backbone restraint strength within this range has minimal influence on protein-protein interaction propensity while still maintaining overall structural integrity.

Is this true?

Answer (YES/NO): NO